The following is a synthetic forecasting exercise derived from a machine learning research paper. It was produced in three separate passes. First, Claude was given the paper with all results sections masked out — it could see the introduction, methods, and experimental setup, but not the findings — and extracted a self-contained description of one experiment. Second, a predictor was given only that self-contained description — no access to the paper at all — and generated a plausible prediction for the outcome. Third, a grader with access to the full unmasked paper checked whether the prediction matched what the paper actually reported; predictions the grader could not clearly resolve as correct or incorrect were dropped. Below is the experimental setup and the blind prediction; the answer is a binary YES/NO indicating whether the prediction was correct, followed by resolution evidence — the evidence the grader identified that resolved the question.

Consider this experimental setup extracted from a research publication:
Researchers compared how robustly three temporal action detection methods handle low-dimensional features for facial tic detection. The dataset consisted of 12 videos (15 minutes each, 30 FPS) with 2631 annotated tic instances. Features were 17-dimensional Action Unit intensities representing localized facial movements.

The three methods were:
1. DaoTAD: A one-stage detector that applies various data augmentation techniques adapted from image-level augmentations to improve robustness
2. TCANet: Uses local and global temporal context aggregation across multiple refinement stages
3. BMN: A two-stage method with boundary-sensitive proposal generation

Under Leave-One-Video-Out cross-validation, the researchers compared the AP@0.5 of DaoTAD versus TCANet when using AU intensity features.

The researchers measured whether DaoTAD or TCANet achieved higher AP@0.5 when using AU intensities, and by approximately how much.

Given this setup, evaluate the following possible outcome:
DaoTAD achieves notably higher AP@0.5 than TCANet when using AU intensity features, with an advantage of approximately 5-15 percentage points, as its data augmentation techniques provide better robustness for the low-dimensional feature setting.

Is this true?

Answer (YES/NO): NO